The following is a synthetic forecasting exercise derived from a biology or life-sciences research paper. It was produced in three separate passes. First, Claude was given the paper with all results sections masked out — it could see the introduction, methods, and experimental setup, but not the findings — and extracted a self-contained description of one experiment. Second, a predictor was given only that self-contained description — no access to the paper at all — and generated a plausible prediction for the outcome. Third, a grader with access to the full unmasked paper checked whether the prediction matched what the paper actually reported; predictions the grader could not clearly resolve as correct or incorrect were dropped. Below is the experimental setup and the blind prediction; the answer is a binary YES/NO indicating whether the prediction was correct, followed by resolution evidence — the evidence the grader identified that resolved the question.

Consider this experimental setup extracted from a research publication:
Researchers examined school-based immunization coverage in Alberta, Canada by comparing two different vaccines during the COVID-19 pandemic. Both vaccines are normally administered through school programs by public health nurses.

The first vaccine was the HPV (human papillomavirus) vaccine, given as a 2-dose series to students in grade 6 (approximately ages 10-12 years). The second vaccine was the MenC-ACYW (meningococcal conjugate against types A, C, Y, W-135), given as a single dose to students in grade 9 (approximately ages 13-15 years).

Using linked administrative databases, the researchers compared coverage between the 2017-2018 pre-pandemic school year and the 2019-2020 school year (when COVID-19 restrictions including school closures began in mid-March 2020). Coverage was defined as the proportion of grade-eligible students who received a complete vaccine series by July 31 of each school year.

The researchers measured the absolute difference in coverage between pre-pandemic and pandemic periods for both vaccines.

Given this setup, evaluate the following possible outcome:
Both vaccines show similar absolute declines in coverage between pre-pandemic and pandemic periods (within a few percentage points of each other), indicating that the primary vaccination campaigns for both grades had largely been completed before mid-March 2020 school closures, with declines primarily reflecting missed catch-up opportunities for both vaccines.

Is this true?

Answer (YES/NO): NO